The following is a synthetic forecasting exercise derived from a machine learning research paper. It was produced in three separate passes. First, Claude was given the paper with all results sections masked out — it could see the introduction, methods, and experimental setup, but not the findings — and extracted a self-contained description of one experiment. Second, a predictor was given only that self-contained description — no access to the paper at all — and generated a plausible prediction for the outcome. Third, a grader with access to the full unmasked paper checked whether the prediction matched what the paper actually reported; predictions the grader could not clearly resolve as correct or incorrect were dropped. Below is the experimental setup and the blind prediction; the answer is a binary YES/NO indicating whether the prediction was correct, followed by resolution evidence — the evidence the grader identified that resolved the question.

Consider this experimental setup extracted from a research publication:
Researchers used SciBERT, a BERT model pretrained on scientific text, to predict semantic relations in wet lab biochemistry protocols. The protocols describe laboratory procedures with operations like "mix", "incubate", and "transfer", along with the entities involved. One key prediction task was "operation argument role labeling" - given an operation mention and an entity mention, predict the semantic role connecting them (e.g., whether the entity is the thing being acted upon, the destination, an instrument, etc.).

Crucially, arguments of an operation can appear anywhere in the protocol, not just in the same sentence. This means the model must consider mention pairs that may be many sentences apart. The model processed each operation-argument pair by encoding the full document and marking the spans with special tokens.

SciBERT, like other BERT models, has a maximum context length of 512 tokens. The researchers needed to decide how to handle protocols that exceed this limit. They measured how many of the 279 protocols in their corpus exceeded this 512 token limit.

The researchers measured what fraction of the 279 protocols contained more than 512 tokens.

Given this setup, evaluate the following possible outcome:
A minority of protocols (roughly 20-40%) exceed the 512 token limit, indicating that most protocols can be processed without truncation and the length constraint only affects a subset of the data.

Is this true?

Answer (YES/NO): NO